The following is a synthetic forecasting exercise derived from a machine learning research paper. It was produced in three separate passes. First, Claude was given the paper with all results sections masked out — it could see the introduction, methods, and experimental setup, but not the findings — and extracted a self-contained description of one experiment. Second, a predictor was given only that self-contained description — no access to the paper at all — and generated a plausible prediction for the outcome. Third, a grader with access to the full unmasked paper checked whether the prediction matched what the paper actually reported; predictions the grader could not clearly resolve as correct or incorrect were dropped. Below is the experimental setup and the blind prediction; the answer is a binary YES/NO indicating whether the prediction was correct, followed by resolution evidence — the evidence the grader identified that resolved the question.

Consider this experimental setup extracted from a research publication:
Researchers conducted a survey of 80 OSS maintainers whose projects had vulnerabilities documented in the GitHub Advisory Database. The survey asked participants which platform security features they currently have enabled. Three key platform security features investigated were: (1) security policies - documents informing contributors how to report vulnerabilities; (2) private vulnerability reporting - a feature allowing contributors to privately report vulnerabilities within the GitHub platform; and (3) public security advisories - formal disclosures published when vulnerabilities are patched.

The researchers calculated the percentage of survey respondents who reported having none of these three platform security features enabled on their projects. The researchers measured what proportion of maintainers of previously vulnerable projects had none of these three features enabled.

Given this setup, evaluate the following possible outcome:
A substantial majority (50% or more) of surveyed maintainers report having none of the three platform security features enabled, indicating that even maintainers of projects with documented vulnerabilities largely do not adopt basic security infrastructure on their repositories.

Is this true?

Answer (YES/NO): NO